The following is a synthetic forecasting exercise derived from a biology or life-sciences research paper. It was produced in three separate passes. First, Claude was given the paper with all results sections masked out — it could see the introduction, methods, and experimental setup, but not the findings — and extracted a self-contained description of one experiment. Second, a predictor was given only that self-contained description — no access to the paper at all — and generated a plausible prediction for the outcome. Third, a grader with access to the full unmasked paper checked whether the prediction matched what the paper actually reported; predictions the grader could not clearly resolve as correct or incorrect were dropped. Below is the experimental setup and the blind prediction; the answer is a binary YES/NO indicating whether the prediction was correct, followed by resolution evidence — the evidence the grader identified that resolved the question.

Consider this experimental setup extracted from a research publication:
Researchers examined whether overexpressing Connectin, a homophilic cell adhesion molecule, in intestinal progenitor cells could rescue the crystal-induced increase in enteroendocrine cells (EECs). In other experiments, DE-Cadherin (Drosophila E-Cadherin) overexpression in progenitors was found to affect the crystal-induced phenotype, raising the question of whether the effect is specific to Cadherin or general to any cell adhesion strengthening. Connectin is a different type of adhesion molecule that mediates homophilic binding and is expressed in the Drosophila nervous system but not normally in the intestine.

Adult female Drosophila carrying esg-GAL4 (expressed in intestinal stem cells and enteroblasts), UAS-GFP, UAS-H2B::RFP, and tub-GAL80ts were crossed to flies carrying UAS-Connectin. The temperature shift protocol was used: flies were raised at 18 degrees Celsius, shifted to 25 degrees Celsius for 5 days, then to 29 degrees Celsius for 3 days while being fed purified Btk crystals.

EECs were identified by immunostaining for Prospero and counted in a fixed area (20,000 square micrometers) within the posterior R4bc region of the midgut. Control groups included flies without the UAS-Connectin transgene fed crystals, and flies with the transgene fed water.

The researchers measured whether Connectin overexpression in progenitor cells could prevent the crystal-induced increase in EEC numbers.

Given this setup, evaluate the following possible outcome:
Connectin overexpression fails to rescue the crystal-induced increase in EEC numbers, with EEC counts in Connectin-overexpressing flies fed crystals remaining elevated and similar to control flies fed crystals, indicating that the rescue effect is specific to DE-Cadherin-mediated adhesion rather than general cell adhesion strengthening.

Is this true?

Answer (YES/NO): YES